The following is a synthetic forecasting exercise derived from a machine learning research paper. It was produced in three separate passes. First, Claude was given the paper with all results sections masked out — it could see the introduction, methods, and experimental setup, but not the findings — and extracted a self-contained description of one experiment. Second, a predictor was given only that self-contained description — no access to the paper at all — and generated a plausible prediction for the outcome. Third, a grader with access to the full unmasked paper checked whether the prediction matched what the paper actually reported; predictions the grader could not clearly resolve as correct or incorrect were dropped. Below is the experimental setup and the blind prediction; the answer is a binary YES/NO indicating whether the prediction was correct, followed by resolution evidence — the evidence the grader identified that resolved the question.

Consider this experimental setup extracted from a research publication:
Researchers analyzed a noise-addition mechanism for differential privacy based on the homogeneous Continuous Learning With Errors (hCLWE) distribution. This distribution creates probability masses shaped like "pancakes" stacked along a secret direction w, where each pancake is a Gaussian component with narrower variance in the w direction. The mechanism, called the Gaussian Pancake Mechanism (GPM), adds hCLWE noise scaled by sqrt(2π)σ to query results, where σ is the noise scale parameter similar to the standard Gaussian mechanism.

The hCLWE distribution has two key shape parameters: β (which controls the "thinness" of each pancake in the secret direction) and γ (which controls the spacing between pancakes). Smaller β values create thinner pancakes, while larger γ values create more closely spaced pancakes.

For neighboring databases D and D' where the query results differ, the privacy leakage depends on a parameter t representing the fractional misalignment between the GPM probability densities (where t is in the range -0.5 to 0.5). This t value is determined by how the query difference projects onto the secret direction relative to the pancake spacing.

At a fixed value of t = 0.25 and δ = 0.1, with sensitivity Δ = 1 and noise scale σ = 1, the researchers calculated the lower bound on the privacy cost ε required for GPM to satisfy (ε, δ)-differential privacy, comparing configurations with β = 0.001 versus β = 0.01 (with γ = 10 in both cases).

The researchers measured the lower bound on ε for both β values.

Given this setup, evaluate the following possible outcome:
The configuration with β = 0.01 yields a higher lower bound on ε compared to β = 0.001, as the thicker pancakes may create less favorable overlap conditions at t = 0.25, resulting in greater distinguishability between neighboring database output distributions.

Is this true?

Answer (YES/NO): NO